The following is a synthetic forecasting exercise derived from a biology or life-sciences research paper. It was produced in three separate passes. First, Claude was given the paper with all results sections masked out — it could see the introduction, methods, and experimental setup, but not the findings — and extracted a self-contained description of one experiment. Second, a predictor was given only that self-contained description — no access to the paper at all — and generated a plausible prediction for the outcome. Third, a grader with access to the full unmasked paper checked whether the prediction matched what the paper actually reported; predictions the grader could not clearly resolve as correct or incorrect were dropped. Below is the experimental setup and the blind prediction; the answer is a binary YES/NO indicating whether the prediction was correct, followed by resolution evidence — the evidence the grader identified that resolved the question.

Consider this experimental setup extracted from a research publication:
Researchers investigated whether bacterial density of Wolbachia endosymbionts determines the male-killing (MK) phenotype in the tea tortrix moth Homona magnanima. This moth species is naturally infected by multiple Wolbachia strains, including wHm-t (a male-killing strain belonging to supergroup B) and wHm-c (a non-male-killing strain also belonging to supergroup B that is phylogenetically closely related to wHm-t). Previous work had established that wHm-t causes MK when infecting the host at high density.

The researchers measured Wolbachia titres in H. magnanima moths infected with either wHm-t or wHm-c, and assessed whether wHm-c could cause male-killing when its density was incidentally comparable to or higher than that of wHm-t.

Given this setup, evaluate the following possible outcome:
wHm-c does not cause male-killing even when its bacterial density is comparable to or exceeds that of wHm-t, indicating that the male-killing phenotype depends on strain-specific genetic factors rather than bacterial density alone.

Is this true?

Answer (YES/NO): YES